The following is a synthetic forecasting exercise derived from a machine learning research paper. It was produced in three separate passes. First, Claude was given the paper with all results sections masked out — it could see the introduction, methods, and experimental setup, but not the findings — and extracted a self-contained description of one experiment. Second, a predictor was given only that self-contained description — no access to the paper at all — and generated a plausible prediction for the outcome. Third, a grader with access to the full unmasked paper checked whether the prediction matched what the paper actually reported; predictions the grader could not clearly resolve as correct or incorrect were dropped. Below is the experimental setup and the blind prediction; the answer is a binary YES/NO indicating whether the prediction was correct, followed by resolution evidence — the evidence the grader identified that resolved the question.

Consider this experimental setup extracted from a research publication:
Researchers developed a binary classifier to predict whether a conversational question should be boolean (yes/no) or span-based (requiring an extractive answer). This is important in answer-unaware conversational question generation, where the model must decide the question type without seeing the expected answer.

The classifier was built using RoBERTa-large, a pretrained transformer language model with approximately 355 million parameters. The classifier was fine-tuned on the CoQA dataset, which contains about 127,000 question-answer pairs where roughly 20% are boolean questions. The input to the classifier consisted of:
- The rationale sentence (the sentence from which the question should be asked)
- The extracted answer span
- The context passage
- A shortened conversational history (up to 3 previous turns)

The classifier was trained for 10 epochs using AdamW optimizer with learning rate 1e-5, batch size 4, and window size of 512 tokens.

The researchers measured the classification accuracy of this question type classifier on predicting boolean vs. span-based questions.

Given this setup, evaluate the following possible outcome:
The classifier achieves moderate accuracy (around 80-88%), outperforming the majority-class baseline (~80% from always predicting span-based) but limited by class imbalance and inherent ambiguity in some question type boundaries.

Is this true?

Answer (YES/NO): NO